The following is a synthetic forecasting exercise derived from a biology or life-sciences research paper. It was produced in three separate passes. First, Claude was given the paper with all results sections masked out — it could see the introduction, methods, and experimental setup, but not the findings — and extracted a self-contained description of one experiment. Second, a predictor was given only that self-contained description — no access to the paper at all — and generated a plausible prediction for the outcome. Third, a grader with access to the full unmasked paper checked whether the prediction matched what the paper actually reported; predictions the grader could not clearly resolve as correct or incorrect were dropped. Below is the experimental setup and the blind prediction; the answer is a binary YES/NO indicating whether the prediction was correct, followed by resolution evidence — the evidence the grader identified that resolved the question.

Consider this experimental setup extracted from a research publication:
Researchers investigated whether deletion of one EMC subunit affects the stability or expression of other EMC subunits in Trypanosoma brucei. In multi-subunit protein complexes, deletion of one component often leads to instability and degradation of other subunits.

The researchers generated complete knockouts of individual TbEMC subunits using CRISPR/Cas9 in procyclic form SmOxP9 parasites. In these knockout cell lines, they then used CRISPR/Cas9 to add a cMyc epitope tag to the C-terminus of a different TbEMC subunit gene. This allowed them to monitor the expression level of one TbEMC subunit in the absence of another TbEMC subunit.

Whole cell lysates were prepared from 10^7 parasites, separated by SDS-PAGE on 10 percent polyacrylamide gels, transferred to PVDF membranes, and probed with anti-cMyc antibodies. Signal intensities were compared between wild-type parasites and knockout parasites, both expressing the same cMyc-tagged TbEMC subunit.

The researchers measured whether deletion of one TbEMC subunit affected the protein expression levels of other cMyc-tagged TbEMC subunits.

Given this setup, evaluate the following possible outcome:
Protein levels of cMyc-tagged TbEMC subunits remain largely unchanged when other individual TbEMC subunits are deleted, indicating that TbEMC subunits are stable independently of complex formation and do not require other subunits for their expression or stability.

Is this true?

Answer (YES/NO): YES